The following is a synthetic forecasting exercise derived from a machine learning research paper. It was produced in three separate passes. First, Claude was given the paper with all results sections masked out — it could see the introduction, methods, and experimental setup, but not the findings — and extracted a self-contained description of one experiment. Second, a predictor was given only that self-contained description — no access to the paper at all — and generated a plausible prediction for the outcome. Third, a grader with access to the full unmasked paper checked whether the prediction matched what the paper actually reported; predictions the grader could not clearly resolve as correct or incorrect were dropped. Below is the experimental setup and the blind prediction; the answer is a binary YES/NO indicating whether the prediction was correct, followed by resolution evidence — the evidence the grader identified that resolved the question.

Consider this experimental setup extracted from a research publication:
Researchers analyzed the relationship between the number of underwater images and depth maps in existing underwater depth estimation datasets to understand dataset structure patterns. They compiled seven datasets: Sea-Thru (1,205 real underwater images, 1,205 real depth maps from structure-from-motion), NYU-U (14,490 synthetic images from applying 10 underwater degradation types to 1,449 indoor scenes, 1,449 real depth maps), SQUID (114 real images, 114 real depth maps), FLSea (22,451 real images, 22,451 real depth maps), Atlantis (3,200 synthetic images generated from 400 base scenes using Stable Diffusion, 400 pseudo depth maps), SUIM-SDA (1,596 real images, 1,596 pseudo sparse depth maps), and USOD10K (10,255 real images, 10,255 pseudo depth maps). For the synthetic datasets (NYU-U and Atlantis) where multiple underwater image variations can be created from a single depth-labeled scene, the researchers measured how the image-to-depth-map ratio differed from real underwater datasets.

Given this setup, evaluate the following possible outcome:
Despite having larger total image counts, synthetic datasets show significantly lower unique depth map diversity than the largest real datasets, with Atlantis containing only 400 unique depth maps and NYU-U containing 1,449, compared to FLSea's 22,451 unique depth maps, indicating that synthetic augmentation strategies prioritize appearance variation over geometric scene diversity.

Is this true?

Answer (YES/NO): YES